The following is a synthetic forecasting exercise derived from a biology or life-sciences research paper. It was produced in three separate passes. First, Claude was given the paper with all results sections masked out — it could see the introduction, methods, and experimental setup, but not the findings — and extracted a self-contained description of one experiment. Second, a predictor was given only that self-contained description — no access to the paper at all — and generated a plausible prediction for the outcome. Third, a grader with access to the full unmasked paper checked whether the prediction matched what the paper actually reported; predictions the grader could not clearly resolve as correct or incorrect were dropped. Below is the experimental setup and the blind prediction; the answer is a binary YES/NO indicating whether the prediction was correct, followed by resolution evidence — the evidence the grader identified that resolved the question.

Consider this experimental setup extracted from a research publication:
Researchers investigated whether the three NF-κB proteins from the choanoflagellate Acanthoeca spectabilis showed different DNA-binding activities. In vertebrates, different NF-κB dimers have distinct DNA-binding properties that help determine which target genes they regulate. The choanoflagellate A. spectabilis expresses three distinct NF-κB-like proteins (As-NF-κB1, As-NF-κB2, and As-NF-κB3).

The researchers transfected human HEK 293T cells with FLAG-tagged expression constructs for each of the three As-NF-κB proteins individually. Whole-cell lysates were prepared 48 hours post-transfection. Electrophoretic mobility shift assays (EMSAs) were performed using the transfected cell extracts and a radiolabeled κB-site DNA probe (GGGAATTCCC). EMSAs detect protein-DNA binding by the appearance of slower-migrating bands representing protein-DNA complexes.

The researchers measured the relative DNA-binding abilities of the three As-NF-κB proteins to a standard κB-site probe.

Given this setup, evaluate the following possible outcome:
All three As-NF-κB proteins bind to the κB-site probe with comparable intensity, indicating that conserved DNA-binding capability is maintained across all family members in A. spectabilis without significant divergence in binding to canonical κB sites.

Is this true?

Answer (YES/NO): NO